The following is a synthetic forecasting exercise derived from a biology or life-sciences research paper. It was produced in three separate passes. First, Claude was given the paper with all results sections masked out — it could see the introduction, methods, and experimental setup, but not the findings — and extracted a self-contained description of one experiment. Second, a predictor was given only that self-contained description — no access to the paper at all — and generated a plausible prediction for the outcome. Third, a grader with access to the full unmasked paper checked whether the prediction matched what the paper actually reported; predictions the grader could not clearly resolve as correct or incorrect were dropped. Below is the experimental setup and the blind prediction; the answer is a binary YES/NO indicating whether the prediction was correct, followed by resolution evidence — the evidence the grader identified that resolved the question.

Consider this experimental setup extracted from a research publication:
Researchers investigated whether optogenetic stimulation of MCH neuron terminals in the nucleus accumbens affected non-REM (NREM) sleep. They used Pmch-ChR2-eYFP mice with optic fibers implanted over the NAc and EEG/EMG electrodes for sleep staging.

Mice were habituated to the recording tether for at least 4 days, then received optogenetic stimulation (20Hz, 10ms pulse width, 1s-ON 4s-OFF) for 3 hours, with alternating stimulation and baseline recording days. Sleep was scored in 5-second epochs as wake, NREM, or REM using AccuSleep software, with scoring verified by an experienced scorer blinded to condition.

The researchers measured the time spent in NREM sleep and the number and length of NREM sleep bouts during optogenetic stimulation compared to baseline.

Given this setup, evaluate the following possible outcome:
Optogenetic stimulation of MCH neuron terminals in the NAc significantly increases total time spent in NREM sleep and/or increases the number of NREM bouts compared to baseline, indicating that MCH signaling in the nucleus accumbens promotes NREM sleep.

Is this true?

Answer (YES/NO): NO